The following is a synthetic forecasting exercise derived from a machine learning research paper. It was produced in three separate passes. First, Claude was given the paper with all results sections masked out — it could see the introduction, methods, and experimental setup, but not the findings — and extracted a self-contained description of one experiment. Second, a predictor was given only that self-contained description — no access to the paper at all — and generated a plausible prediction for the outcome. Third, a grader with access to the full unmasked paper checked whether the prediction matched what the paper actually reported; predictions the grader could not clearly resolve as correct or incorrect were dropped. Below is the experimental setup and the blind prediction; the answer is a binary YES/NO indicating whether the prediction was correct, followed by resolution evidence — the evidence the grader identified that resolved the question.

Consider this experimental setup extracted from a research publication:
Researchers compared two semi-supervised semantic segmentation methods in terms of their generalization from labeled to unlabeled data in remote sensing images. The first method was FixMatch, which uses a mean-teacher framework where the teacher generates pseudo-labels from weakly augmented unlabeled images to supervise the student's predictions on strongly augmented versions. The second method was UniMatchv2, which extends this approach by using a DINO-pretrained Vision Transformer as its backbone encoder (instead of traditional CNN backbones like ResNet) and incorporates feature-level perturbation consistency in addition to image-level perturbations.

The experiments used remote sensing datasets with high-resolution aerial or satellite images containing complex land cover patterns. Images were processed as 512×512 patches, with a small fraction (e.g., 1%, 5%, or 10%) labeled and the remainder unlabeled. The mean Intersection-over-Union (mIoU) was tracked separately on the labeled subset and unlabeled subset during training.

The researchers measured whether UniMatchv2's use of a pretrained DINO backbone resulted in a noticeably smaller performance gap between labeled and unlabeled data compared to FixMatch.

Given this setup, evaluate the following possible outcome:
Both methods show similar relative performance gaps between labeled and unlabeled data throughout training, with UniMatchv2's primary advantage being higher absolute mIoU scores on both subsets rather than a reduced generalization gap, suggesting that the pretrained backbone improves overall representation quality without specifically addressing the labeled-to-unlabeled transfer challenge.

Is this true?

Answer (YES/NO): YES